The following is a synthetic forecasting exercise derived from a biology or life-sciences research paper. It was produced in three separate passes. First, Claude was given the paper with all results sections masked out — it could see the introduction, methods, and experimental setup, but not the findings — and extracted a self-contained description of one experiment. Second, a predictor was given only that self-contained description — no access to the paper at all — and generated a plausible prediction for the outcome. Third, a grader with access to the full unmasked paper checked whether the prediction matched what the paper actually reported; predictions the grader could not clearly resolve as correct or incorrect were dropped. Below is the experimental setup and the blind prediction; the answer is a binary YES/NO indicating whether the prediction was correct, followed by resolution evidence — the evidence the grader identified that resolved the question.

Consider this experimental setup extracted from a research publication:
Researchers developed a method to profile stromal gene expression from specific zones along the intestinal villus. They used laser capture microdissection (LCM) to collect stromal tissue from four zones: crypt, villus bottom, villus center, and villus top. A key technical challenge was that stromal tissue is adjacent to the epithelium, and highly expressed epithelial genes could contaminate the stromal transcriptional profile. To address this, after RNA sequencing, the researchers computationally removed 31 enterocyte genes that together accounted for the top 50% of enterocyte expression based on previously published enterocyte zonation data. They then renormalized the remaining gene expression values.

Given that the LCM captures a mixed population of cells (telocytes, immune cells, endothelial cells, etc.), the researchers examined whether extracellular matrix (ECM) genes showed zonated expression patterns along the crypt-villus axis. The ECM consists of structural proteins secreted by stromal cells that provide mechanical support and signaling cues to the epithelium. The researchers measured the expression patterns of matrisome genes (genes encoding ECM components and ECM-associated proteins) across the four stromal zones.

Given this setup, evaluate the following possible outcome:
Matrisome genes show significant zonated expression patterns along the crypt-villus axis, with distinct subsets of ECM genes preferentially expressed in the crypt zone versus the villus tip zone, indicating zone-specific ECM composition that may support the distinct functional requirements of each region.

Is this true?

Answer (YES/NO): YES